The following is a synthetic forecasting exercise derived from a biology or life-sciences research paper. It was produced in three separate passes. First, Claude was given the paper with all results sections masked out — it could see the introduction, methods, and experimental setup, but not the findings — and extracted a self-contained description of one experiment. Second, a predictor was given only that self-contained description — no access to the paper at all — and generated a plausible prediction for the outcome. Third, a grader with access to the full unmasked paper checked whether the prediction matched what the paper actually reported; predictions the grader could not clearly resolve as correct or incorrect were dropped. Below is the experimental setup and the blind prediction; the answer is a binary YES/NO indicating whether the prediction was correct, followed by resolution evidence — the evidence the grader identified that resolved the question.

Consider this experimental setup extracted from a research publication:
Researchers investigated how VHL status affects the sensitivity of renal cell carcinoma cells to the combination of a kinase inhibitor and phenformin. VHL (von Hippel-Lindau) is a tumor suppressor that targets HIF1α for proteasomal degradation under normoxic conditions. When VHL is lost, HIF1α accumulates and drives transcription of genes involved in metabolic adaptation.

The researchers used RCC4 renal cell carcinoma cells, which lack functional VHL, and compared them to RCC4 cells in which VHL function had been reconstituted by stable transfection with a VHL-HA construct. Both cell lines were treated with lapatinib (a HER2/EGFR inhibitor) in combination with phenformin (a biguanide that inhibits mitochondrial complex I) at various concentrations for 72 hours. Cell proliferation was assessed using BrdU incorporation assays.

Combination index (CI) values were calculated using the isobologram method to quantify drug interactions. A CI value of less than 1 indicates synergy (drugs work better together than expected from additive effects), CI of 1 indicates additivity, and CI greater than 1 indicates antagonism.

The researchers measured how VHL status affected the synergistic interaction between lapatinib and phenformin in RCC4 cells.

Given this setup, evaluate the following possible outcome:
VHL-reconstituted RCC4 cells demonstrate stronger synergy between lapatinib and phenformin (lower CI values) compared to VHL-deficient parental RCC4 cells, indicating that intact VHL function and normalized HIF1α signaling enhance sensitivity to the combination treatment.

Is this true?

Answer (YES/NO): YES